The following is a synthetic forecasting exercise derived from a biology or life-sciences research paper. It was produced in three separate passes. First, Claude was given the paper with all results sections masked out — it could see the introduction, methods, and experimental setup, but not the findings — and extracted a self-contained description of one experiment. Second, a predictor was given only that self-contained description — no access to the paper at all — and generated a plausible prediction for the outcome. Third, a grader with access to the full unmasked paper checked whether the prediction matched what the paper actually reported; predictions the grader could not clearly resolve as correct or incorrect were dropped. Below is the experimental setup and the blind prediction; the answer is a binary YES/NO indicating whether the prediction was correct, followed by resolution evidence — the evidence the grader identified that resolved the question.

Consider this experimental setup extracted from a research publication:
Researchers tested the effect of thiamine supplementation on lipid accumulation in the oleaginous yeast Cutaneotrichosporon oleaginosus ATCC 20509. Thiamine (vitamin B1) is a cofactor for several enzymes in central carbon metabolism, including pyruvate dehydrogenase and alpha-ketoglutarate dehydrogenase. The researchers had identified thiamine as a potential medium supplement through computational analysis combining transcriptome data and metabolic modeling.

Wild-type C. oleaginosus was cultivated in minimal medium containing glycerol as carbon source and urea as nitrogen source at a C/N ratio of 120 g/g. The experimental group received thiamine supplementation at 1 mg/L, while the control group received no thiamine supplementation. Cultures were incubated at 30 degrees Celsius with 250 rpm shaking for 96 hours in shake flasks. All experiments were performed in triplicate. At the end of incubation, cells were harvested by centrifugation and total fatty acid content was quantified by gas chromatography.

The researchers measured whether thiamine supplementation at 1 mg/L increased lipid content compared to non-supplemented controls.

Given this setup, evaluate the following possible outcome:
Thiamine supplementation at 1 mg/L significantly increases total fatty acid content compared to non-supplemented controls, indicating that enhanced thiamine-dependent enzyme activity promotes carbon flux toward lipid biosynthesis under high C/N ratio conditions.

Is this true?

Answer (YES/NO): NO